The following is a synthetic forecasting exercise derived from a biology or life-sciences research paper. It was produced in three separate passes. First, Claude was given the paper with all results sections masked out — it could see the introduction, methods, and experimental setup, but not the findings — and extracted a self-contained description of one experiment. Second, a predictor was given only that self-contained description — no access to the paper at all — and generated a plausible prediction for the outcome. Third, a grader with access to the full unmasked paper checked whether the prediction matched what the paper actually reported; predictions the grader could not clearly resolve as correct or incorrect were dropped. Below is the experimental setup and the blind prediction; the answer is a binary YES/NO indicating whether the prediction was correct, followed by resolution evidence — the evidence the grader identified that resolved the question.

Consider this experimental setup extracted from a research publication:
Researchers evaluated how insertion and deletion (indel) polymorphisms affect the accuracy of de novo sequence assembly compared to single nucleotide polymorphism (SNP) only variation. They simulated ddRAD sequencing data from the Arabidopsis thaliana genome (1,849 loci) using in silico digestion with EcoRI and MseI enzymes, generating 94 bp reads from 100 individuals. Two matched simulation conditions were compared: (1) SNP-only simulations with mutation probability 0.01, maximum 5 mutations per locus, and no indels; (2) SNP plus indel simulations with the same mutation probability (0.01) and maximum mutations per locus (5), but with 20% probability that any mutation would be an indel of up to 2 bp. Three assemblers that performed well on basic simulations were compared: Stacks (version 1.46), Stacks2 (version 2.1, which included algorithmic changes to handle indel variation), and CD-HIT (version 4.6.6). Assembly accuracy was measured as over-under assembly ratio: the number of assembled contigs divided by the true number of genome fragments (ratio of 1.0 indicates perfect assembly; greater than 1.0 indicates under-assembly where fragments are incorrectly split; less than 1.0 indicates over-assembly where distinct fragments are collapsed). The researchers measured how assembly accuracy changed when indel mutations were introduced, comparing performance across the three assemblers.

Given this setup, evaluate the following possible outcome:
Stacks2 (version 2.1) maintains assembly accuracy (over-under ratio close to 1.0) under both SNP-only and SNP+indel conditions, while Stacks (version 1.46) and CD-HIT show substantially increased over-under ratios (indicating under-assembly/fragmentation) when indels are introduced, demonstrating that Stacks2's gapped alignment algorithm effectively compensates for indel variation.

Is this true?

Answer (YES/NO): NO